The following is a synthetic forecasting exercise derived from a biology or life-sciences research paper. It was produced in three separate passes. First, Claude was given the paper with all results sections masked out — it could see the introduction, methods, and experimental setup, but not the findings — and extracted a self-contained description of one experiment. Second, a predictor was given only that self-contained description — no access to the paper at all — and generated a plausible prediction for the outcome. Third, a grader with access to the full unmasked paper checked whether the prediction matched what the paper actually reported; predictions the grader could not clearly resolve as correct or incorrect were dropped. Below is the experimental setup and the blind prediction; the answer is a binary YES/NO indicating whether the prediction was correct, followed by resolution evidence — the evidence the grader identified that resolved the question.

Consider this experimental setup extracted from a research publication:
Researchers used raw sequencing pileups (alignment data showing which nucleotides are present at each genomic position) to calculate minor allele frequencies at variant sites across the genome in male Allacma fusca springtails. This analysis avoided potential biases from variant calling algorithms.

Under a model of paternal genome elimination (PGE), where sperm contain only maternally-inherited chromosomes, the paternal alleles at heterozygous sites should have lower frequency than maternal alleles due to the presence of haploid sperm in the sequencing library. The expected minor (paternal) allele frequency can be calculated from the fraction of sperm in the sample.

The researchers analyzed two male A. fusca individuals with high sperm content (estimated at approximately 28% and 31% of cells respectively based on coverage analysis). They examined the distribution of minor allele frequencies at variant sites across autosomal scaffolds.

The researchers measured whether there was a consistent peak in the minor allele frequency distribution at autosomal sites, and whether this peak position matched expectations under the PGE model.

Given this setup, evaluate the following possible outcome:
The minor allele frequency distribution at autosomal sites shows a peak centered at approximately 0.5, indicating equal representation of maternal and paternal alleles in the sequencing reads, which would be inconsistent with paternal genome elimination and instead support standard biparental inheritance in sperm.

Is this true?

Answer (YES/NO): NO